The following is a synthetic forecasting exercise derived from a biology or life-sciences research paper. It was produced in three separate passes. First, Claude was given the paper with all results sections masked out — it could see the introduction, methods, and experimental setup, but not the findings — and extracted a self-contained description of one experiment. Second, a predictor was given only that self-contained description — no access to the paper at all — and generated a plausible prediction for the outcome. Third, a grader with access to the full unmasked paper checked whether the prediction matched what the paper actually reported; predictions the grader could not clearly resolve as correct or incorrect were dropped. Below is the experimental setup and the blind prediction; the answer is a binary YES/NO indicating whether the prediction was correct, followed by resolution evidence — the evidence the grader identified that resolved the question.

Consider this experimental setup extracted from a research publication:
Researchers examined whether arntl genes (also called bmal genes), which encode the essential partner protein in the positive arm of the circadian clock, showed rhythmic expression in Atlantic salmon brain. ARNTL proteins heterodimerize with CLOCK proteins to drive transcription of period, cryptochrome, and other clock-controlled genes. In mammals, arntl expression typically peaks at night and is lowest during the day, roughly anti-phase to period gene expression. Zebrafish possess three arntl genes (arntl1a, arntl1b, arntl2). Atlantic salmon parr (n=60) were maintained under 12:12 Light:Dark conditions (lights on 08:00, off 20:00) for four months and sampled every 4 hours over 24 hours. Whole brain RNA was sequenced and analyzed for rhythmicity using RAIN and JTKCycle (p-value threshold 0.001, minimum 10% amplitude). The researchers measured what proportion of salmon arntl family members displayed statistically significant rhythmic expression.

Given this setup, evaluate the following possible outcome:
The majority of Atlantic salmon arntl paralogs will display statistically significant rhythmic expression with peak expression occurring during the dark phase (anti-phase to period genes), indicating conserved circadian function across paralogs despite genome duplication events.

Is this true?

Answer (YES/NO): NO